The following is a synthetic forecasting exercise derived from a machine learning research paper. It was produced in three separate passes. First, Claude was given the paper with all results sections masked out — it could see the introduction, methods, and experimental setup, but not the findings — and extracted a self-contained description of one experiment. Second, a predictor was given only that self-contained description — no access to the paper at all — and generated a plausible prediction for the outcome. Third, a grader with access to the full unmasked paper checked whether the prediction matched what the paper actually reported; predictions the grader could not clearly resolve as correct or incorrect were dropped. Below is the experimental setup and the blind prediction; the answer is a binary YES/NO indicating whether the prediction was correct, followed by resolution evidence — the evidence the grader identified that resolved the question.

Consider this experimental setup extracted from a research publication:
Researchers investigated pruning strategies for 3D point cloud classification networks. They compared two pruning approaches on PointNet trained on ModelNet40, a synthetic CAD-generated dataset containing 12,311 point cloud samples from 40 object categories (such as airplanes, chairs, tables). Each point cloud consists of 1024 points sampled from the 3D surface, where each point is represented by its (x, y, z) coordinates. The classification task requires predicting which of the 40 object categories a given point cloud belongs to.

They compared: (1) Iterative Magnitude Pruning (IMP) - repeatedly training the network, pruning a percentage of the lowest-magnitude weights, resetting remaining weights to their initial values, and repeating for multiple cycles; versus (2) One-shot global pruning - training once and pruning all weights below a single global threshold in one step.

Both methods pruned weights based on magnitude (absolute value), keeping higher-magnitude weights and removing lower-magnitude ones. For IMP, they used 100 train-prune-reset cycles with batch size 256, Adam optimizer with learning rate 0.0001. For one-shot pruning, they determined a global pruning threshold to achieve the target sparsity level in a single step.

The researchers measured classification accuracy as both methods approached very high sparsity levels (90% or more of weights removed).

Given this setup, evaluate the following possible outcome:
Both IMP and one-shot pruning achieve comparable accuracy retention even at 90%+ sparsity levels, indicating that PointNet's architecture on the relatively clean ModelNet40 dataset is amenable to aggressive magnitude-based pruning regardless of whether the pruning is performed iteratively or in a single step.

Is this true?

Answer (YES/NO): YES